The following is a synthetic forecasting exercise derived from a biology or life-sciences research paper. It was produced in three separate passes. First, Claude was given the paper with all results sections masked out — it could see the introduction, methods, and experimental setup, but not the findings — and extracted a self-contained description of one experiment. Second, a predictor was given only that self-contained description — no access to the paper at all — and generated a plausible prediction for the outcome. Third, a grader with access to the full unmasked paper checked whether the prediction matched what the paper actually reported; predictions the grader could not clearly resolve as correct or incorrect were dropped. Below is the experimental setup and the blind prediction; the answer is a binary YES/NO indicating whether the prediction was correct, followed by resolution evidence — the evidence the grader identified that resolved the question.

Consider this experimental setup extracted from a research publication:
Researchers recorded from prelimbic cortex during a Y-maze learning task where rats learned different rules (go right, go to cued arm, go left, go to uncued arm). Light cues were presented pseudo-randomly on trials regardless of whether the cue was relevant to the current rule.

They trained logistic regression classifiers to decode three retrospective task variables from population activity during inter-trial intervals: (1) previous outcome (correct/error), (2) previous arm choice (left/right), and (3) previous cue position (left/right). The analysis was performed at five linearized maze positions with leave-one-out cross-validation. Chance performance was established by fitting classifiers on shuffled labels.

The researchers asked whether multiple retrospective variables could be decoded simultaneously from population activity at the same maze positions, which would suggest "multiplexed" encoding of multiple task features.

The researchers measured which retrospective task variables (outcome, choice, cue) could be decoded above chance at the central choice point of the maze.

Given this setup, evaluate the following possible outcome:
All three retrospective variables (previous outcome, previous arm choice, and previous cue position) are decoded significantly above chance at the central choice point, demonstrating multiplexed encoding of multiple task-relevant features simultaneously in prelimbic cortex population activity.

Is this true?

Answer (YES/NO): NO